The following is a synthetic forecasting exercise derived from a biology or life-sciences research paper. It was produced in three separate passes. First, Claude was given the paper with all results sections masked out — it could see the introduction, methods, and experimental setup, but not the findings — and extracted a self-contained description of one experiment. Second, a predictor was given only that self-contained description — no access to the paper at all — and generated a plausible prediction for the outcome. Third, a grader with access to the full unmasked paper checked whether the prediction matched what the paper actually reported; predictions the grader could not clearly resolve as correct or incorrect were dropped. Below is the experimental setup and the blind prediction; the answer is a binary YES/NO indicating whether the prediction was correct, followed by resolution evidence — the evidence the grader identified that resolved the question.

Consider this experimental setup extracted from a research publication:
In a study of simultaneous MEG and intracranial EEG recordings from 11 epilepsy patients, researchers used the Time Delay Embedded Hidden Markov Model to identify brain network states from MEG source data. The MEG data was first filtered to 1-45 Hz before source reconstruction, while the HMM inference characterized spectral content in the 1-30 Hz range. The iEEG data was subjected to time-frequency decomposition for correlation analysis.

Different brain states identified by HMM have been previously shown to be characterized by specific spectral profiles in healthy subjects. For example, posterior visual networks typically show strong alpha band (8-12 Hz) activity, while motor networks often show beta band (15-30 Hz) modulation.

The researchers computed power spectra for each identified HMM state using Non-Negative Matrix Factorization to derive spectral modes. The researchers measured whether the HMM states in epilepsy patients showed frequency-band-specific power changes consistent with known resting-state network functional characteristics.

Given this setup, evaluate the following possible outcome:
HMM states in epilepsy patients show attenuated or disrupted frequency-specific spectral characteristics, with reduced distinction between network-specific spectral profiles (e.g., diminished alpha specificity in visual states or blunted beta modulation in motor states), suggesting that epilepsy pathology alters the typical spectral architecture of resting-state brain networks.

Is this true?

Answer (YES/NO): NO